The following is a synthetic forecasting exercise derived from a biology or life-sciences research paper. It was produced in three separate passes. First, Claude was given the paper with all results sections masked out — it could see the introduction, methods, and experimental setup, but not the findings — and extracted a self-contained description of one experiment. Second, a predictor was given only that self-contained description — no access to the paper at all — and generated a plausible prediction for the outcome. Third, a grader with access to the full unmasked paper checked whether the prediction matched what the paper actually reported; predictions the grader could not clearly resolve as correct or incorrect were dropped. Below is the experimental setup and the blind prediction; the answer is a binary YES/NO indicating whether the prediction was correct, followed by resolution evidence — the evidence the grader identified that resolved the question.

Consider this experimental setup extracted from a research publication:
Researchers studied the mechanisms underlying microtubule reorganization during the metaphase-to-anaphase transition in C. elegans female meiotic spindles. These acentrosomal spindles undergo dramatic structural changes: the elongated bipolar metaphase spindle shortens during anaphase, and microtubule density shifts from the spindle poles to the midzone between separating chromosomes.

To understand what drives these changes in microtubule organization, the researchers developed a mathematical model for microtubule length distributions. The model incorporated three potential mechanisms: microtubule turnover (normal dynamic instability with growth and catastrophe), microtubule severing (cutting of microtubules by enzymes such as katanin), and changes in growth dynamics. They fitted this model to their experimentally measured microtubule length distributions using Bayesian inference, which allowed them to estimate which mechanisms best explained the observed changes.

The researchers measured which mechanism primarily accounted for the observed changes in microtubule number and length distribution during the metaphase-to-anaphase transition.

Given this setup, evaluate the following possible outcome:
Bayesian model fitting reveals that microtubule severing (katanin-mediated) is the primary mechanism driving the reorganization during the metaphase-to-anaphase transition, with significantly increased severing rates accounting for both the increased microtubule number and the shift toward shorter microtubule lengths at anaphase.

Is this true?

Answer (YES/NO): NO